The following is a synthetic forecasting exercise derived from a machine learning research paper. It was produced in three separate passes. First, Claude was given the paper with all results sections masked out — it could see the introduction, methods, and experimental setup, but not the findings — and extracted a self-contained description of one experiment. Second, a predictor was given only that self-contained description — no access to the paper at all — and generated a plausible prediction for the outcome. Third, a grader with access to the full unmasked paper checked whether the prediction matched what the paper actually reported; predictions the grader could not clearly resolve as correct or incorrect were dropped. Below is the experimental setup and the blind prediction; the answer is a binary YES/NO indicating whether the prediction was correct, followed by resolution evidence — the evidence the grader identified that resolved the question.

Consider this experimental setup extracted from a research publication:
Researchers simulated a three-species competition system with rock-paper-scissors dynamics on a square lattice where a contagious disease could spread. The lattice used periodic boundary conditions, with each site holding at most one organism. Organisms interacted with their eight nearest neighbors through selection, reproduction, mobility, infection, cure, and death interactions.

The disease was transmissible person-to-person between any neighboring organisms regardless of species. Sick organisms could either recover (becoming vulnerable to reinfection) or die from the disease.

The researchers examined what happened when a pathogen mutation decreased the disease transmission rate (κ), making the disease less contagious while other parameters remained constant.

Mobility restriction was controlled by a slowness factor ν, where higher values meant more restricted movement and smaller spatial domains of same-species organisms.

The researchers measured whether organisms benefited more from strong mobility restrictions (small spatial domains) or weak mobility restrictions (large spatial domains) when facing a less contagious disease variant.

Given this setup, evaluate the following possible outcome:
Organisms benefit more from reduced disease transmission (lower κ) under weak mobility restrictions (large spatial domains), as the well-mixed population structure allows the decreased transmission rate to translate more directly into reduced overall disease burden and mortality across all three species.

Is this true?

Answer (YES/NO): NO